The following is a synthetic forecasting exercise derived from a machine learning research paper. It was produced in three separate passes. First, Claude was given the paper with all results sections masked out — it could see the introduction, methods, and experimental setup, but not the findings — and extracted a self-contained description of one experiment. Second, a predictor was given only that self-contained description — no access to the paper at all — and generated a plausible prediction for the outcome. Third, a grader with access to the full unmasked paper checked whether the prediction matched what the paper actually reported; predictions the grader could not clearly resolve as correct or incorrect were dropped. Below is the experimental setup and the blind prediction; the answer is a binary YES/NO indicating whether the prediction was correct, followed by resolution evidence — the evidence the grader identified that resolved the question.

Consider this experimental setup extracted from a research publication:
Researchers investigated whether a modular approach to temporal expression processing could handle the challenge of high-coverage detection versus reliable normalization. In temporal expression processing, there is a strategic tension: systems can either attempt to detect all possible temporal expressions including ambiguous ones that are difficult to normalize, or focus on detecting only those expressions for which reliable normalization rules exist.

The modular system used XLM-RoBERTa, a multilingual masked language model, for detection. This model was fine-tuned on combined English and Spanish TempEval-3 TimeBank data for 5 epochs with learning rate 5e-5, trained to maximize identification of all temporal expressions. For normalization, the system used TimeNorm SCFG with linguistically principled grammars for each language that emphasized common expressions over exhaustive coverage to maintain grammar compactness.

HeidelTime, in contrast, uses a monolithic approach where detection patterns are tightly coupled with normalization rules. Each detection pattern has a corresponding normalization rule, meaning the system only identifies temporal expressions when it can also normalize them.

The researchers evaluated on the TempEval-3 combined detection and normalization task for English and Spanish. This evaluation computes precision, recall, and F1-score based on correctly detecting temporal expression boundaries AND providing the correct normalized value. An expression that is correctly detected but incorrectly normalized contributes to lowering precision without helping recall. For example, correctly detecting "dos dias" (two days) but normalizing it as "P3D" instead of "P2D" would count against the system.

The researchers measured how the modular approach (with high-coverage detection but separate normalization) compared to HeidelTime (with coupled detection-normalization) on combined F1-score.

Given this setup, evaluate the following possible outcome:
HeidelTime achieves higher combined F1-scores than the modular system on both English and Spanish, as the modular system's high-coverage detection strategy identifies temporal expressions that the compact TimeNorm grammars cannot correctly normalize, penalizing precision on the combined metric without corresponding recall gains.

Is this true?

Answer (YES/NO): NO